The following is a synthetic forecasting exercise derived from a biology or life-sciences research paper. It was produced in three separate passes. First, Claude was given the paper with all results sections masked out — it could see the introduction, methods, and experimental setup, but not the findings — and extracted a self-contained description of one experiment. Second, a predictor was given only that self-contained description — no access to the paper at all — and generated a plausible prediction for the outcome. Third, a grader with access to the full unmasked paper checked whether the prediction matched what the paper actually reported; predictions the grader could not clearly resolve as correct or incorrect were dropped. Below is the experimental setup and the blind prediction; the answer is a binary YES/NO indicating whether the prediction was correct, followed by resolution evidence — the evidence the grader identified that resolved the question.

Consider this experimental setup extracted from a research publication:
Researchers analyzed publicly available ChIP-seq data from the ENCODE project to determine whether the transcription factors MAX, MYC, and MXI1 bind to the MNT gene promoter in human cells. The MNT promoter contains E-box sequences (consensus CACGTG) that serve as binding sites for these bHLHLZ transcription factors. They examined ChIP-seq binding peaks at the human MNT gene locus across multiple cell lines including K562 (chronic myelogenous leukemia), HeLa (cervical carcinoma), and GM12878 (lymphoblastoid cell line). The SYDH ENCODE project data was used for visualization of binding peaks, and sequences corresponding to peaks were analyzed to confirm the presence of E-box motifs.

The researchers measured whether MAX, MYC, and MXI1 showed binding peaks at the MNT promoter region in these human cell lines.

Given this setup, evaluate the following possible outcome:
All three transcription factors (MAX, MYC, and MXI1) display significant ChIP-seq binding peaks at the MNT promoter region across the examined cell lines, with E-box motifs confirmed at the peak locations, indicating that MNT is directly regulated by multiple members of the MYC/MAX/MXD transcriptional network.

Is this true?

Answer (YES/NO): YES